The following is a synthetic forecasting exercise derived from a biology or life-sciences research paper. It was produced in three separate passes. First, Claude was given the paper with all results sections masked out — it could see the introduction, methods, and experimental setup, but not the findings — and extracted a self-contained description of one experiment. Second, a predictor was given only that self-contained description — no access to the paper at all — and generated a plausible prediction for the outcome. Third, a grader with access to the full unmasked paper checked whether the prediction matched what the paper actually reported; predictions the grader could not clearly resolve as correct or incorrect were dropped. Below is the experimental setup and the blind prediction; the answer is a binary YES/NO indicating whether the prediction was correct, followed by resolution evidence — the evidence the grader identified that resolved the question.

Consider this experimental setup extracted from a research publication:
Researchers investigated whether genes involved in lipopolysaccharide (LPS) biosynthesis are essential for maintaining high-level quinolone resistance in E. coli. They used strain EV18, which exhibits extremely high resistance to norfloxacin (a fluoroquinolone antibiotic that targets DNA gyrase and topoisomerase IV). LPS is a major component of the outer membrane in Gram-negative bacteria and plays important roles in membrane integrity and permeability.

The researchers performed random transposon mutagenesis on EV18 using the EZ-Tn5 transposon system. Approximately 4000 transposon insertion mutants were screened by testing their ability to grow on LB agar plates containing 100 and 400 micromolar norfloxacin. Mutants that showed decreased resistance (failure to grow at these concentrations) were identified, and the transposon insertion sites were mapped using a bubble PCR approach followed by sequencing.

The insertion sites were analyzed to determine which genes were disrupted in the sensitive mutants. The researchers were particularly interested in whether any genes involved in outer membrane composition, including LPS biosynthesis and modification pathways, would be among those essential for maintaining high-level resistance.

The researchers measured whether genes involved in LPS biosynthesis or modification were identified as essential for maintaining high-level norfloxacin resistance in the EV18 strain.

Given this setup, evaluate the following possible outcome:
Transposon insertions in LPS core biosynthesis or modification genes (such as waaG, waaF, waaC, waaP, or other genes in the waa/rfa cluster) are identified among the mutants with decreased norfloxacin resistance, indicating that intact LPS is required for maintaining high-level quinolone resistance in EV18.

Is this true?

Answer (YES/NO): YES